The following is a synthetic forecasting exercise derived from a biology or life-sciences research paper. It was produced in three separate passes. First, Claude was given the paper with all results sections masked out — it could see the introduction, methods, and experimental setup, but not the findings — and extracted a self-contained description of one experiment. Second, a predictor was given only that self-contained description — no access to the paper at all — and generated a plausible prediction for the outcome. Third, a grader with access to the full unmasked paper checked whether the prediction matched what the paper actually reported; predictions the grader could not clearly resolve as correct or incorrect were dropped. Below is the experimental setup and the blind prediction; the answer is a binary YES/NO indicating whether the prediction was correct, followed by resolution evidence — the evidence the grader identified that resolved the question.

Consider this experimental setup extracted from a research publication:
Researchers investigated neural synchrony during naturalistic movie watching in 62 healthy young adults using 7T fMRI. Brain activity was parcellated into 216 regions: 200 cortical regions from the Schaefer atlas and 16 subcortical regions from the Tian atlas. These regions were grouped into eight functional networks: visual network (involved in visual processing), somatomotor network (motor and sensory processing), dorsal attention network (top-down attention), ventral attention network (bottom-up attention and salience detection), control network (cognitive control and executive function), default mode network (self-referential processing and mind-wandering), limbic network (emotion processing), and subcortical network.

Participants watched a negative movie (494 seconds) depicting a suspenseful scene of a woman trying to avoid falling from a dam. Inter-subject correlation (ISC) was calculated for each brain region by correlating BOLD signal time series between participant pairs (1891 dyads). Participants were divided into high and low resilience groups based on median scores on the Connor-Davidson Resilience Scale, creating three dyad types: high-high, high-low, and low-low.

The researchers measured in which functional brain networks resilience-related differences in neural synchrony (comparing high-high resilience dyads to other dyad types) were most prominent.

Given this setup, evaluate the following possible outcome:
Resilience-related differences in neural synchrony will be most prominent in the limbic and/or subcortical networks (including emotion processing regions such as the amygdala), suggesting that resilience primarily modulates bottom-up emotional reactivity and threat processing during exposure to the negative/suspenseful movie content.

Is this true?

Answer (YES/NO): NO